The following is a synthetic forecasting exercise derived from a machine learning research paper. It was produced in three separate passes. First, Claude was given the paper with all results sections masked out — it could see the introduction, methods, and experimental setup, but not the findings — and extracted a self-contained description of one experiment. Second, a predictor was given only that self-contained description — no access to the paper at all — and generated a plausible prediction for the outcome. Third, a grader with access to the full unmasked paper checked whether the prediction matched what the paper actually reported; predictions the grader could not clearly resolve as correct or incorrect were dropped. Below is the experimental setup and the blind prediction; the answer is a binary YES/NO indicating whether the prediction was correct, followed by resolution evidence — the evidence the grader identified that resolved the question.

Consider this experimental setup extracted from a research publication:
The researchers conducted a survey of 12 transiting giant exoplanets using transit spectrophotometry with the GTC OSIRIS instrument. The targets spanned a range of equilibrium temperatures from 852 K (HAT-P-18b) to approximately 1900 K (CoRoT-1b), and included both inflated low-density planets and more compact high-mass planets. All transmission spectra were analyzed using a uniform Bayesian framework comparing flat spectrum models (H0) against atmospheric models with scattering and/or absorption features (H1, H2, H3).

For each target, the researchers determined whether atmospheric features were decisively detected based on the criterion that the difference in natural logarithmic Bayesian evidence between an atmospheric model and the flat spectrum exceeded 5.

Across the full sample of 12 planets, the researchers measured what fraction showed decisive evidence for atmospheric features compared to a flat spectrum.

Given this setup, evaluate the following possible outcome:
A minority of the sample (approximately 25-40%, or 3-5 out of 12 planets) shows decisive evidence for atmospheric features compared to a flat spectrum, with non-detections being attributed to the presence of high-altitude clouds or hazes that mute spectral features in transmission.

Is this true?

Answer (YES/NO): NO